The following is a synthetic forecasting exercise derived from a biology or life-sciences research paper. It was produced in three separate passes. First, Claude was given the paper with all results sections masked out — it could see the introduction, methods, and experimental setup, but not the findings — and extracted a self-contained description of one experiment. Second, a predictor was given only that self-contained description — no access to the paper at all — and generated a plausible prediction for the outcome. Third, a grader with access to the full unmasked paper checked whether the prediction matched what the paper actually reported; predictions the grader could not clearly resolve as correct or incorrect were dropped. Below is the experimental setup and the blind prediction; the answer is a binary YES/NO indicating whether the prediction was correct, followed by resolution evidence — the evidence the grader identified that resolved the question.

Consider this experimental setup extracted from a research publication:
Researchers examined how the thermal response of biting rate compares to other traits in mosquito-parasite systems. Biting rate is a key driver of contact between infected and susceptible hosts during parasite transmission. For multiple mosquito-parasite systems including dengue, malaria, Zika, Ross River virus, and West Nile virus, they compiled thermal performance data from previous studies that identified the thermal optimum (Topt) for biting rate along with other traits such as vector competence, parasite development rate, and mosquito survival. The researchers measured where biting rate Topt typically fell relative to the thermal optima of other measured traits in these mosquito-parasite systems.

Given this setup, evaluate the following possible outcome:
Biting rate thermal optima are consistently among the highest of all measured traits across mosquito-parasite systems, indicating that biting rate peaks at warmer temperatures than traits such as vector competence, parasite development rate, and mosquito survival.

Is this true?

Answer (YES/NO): YES